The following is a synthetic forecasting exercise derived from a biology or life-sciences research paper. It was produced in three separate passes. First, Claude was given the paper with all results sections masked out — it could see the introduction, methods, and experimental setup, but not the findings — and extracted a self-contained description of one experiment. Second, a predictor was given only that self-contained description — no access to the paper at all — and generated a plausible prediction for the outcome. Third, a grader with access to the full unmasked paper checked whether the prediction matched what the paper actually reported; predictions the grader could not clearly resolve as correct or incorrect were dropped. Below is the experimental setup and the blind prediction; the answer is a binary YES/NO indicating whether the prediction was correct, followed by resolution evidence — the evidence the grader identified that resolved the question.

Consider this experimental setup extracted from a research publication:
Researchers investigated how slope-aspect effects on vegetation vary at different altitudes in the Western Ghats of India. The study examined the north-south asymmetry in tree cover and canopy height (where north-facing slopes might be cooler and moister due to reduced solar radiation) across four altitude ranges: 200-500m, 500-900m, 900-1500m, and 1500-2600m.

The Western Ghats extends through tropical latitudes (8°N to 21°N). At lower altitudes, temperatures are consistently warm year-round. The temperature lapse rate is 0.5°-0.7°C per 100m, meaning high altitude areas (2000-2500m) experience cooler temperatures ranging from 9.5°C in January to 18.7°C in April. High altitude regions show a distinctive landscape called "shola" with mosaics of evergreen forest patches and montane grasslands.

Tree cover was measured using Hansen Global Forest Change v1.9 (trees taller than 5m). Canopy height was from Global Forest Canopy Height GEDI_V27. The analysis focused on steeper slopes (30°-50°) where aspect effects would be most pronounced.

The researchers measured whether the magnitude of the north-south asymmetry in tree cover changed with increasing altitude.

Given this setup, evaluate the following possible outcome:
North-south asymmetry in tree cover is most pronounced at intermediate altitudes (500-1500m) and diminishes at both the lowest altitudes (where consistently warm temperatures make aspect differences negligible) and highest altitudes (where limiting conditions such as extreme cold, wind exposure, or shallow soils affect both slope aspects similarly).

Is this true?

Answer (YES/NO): NO